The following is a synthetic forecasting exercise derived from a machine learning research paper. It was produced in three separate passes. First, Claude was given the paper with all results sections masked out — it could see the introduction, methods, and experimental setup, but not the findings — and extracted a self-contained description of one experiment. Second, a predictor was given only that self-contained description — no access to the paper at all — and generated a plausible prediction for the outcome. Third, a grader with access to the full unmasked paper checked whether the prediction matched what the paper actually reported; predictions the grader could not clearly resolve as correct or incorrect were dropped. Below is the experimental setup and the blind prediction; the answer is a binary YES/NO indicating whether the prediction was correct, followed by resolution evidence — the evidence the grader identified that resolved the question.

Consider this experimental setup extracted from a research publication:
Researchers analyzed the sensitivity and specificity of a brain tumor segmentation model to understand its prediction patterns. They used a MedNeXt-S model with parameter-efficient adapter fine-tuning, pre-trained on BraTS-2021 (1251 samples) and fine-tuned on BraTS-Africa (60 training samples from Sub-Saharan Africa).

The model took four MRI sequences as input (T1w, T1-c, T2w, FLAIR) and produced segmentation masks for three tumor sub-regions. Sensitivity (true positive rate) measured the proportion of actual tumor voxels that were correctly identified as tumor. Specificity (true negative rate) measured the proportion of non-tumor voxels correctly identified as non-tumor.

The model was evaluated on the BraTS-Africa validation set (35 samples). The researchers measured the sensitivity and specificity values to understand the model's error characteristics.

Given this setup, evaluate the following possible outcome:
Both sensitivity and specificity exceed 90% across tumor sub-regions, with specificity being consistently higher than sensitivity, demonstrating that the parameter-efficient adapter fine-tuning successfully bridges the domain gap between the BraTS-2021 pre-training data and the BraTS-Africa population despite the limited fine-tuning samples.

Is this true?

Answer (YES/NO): NO